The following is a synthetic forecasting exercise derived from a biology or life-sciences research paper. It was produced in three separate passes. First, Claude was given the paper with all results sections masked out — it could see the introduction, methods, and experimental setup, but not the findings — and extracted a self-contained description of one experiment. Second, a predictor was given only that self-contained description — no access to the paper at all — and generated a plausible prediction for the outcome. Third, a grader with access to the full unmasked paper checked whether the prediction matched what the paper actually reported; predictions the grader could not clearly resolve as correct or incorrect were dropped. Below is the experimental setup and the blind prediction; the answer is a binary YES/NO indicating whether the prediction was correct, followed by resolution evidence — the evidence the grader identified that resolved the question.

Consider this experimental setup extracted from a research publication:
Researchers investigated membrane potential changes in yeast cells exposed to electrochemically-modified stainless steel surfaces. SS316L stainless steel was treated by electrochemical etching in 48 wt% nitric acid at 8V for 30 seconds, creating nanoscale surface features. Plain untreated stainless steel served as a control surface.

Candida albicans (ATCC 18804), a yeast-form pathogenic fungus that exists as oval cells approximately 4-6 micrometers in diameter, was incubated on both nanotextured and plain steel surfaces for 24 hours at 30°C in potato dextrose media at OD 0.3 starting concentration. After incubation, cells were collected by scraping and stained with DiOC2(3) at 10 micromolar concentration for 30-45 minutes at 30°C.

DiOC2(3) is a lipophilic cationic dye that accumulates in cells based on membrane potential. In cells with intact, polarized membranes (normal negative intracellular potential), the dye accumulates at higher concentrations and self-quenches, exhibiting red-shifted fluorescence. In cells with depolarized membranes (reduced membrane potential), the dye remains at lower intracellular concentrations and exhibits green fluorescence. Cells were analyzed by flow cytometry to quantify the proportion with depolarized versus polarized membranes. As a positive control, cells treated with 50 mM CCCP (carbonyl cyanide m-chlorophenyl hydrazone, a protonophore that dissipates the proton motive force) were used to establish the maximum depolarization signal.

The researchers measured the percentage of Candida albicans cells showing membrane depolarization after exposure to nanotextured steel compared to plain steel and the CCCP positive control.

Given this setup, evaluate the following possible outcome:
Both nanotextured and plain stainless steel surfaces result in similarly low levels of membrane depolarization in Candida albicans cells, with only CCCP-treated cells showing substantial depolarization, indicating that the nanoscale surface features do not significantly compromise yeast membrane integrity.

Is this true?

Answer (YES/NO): YES